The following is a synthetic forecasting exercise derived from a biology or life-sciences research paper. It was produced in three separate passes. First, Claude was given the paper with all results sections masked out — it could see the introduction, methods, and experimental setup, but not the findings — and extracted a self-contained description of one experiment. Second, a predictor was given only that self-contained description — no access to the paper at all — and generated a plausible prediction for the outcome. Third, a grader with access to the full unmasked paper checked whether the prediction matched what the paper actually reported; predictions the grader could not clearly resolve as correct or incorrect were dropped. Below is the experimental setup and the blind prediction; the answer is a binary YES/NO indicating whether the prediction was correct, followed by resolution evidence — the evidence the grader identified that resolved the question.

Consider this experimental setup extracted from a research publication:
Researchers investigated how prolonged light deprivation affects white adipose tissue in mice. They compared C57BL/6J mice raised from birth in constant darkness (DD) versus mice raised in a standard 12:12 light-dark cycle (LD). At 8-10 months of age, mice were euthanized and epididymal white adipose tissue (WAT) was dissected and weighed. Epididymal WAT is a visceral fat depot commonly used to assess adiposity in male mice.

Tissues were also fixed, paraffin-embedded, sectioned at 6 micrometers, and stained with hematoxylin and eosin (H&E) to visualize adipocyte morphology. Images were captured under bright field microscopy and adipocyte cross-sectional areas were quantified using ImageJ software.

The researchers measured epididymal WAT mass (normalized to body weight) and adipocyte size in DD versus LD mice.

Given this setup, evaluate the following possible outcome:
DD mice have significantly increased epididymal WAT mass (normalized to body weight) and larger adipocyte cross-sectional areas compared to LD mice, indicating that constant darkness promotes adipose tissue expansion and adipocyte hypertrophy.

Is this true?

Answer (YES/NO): YES